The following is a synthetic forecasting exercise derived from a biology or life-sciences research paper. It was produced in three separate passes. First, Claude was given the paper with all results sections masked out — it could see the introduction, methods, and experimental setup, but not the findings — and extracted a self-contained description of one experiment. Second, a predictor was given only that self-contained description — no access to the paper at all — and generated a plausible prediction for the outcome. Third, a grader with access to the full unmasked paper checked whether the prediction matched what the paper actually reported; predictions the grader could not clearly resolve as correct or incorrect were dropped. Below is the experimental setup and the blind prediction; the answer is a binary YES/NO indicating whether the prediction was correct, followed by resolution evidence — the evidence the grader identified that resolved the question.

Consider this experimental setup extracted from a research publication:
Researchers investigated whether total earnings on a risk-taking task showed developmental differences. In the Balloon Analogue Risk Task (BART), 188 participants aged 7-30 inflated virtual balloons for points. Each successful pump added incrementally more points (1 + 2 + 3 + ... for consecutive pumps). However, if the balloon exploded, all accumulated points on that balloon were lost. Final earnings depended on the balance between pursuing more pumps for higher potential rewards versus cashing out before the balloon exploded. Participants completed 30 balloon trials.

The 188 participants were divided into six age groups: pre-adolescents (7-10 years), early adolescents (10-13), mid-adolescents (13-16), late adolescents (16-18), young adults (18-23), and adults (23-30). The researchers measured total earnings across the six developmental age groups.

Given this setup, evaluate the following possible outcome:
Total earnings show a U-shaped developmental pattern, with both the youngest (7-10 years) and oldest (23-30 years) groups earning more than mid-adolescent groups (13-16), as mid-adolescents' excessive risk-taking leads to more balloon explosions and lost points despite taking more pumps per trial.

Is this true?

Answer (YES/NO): NO